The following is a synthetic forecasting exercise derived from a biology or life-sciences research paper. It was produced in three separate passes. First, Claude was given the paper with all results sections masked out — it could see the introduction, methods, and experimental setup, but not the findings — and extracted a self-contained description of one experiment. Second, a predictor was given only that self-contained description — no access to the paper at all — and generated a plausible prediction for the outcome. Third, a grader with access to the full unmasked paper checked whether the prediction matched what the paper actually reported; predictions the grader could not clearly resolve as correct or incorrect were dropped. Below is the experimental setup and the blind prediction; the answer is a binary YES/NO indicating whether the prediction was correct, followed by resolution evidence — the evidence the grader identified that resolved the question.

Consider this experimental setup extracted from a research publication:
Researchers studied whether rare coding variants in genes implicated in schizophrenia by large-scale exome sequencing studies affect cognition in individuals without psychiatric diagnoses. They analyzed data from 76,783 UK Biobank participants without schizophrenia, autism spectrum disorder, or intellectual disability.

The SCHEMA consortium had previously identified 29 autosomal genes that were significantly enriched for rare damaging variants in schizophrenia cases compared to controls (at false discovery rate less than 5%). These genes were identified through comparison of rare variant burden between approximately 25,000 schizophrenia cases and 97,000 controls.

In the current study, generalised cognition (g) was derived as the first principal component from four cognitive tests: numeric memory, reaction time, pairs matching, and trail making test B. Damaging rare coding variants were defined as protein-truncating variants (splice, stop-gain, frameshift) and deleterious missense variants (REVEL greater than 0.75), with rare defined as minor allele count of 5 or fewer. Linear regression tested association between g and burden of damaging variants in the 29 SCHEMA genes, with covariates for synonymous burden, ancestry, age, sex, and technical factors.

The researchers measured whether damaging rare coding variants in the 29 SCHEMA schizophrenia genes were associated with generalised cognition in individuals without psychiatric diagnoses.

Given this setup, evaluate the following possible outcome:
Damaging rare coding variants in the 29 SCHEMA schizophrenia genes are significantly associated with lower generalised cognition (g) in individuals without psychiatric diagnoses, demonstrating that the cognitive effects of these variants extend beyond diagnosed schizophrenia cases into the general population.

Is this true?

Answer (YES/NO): NO